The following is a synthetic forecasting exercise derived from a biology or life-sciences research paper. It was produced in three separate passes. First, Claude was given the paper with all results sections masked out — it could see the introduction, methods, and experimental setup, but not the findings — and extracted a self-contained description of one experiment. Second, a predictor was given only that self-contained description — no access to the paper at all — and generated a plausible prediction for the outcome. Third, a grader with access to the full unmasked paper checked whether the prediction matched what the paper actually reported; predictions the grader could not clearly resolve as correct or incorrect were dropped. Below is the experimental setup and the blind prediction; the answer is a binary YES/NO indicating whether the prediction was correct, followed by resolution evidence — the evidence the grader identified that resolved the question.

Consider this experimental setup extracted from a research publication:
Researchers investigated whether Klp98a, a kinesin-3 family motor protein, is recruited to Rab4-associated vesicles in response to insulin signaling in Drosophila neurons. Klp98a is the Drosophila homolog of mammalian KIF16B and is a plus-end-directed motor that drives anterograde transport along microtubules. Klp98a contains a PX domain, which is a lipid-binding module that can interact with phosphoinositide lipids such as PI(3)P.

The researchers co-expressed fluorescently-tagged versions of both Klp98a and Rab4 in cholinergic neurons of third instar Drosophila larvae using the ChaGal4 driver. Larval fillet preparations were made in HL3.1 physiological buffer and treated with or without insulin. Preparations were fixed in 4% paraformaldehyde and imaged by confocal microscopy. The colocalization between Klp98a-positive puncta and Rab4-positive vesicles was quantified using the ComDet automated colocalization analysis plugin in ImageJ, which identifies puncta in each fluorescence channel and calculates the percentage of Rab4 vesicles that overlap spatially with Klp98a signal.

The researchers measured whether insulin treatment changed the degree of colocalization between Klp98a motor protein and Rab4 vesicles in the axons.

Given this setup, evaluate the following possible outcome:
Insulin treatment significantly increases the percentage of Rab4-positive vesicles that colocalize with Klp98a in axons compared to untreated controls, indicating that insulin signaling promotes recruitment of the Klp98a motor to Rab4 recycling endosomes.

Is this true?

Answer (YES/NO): YES